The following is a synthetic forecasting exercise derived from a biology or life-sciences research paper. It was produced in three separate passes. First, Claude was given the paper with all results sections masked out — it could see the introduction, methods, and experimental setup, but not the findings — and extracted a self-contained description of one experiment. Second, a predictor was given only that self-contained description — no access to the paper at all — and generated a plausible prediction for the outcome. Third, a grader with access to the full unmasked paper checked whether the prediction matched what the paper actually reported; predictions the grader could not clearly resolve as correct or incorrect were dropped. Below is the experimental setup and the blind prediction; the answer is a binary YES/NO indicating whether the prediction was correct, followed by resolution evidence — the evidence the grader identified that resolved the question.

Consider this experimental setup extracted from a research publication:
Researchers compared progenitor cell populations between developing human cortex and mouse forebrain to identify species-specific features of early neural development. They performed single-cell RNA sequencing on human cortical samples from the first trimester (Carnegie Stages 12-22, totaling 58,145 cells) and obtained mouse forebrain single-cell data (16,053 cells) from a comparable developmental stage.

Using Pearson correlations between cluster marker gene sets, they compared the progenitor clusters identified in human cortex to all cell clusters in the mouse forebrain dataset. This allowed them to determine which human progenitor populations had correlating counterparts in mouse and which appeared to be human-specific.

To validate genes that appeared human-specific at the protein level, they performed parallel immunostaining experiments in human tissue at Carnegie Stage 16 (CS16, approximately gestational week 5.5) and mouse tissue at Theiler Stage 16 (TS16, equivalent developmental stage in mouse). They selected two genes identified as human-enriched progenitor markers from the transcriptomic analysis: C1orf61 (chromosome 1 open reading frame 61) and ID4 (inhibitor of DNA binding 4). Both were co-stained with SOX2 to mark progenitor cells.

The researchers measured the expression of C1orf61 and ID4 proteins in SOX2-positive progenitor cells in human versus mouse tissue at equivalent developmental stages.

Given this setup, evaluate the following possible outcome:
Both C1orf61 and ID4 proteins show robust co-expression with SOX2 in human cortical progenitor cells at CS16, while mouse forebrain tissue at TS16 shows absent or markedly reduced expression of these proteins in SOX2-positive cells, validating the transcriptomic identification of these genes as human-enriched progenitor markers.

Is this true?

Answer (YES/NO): YES